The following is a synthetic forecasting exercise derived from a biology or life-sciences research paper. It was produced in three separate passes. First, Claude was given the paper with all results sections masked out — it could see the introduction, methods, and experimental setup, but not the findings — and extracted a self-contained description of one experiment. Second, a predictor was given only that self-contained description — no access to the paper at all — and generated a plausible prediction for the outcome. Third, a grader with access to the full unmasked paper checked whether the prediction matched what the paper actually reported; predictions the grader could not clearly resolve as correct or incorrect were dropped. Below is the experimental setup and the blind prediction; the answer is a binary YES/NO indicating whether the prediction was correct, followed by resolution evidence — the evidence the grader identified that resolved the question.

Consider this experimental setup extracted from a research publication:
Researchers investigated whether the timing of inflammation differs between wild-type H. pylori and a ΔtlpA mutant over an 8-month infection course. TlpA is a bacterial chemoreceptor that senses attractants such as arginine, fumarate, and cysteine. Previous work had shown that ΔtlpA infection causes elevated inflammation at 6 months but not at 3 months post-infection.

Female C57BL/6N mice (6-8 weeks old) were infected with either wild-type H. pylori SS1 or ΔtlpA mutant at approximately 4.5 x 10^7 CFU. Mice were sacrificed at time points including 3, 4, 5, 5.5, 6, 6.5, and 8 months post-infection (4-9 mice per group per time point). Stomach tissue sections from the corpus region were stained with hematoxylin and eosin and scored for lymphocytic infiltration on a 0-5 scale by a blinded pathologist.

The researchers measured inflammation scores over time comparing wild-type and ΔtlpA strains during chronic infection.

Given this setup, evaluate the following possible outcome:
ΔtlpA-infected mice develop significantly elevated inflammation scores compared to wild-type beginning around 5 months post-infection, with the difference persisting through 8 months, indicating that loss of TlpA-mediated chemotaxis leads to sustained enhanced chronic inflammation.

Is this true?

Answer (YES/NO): NO